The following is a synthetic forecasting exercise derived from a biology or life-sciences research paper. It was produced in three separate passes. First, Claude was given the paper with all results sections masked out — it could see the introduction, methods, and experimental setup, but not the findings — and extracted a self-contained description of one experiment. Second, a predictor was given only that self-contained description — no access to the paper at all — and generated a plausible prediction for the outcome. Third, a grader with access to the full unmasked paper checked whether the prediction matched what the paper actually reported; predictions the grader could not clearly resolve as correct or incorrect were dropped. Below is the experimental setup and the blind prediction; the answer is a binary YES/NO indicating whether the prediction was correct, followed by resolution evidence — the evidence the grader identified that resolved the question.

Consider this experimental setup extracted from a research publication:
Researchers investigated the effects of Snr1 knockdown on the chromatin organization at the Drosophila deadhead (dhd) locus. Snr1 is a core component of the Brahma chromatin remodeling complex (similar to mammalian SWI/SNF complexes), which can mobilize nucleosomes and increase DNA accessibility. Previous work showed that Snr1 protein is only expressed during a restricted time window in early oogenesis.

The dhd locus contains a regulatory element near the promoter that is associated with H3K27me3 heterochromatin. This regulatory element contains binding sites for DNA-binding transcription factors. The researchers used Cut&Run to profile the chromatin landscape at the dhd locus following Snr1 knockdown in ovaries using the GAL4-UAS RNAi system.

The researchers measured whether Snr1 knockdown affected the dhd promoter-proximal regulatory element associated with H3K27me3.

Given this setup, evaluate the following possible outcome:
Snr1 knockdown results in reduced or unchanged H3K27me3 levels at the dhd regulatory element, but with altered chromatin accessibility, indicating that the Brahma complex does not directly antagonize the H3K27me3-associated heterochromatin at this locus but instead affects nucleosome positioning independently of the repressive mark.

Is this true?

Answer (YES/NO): YES